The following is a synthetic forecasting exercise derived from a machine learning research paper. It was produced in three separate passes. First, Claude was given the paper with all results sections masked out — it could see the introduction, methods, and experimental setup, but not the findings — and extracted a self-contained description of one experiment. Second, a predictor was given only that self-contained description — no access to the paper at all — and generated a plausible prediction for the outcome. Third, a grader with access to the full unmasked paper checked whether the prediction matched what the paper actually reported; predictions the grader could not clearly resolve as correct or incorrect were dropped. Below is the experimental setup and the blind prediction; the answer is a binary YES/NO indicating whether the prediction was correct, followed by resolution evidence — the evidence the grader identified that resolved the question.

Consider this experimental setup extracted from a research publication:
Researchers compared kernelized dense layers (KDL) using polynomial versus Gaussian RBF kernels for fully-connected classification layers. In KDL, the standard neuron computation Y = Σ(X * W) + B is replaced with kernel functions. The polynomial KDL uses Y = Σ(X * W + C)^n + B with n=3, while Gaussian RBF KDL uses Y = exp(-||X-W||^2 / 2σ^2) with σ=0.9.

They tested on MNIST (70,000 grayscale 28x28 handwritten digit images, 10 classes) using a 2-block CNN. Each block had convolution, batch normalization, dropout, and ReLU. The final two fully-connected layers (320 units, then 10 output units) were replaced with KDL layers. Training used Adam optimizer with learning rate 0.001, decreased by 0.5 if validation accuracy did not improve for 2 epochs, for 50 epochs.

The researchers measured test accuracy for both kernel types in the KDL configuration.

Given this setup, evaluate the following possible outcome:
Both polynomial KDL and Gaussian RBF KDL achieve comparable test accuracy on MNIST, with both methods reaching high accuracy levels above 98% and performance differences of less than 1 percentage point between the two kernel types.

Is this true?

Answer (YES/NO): YES